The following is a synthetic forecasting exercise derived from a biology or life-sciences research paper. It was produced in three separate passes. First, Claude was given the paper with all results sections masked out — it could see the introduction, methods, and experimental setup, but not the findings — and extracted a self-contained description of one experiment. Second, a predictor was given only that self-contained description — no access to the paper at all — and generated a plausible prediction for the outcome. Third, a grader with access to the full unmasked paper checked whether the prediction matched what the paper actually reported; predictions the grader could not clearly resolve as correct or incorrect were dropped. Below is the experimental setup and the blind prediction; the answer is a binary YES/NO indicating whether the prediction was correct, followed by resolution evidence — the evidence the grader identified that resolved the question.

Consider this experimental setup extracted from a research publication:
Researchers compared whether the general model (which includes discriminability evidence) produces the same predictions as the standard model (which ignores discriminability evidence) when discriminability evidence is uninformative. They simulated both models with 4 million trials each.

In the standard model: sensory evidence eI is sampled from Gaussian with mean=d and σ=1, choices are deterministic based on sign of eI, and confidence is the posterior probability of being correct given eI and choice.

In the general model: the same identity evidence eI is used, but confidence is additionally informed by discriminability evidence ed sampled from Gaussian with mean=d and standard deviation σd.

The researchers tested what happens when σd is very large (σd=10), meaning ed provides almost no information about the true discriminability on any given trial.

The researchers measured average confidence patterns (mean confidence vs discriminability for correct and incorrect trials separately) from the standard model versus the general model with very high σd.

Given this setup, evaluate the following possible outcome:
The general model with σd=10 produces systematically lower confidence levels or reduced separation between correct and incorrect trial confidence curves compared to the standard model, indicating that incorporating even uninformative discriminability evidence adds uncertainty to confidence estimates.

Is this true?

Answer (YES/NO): NO